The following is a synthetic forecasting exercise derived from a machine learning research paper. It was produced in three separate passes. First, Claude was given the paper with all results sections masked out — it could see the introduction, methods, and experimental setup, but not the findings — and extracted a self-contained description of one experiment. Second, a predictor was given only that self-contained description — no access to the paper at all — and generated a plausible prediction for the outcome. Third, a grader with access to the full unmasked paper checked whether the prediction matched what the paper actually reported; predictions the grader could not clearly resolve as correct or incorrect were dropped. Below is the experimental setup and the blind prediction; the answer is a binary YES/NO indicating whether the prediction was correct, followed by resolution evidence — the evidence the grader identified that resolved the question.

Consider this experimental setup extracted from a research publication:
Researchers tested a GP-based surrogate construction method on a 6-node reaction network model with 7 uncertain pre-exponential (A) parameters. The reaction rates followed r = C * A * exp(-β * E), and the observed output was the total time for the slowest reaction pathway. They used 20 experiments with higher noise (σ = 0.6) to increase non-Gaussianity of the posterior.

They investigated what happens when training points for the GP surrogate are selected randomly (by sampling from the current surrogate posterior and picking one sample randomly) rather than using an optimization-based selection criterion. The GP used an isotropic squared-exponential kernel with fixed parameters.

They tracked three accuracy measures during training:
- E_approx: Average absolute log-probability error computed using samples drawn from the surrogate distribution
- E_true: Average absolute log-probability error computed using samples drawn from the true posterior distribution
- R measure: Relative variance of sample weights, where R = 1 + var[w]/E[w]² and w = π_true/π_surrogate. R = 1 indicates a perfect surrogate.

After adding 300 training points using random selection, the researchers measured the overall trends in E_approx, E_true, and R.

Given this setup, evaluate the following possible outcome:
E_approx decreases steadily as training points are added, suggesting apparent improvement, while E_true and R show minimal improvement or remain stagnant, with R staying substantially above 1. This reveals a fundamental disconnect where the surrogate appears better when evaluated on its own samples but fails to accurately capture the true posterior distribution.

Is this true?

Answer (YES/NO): NO